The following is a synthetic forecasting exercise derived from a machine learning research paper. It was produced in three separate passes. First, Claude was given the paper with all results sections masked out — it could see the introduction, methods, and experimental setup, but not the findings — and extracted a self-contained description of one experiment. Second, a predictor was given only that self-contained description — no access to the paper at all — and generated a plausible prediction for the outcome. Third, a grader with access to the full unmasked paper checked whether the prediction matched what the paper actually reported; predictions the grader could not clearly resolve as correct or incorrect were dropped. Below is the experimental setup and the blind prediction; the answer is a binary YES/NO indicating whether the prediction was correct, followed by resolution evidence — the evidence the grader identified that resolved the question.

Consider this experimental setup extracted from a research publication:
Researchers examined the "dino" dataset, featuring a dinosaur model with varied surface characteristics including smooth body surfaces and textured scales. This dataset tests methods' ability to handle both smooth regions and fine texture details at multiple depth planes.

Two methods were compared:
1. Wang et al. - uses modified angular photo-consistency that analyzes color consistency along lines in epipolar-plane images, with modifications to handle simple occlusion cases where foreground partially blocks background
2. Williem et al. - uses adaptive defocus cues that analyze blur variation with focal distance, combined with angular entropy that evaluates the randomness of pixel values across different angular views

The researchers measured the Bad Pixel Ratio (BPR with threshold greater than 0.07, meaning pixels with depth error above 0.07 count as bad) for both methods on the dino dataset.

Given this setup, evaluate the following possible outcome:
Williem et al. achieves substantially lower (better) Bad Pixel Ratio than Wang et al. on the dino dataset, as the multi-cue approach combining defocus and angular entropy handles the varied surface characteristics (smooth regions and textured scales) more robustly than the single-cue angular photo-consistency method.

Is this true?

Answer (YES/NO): YES